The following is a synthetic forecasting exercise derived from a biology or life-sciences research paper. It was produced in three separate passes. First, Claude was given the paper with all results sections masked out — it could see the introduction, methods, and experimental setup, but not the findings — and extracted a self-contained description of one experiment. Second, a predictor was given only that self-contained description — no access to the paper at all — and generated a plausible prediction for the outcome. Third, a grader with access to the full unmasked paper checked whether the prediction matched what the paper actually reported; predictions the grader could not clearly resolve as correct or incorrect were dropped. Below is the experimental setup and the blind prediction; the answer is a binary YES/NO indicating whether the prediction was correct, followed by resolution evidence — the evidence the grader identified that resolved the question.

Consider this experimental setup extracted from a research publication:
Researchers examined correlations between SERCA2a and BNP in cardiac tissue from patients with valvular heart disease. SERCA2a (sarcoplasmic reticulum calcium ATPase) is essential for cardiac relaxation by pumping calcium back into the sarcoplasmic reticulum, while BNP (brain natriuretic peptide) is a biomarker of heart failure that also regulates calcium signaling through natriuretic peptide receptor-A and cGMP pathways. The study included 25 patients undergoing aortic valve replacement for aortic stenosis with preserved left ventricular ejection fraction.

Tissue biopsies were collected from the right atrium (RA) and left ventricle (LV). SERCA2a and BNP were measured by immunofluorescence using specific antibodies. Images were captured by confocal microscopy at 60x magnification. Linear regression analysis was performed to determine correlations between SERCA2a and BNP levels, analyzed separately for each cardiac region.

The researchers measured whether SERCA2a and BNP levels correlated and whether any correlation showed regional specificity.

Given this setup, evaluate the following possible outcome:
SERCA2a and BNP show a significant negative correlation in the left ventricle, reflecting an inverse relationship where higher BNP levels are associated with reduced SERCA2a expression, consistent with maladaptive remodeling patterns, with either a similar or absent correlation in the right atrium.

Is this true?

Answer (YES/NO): NO